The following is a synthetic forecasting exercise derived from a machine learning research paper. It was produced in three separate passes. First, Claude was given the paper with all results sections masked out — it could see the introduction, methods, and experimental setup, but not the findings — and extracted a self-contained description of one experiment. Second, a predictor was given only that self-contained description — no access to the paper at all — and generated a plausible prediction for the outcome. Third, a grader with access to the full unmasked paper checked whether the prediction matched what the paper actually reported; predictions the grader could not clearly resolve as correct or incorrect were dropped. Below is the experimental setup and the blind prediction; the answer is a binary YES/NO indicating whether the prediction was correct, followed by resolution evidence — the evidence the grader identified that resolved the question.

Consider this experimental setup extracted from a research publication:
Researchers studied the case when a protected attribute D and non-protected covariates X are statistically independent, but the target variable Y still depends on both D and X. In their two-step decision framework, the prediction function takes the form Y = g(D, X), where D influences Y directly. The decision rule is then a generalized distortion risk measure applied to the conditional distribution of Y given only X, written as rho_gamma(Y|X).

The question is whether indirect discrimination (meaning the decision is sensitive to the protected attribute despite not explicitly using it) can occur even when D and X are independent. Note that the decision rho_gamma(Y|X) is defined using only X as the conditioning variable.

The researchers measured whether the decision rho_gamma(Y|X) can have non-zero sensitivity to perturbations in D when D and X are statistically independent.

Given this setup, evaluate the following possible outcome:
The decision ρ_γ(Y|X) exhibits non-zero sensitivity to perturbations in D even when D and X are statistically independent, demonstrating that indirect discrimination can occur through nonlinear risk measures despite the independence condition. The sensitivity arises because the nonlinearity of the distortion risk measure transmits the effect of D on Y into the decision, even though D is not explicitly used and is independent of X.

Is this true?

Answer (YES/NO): YES